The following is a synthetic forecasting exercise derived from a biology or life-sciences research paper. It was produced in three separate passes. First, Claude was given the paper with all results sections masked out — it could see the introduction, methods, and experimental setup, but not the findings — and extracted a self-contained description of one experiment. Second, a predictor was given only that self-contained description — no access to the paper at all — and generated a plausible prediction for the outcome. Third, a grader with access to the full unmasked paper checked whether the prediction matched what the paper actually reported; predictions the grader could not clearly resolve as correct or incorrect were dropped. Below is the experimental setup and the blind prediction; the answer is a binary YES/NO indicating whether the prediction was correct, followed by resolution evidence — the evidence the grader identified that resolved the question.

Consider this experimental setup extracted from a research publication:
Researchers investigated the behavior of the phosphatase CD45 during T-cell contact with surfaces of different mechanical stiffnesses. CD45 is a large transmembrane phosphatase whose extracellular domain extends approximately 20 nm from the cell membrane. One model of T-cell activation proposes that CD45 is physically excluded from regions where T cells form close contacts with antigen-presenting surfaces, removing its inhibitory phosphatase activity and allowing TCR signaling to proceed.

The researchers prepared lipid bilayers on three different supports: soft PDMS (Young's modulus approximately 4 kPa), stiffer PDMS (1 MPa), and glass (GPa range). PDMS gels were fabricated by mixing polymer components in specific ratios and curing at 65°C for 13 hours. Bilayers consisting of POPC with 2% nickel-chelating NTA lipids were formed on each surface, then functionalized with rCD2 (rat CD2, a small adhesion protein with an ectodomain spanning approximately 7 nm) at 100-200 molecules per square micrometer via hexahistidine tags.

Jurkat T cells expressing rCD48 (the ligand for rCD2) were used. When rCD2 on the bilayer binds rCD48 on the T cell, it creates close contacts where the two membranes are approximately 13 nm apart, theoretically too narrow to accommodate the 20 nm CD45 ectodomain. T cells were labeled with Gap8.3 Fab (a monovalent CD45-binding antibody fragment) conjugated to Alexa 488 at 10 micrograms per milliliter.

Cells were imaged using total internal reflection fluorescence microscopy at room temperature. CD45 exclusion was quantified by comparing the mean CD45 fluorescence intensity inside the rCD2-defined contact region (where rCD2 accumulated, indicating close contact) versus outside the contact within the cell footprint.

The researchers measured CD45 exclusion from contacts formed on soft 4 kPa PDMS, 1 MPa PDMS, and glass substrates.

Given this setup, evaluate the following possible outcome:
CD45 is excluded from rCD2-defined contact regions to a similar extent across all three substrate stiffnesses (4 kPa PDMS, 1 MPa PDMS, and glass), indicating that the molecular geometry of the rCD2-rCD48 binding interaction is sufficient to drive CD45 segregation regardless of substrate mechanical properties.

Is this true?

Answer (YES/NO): NO